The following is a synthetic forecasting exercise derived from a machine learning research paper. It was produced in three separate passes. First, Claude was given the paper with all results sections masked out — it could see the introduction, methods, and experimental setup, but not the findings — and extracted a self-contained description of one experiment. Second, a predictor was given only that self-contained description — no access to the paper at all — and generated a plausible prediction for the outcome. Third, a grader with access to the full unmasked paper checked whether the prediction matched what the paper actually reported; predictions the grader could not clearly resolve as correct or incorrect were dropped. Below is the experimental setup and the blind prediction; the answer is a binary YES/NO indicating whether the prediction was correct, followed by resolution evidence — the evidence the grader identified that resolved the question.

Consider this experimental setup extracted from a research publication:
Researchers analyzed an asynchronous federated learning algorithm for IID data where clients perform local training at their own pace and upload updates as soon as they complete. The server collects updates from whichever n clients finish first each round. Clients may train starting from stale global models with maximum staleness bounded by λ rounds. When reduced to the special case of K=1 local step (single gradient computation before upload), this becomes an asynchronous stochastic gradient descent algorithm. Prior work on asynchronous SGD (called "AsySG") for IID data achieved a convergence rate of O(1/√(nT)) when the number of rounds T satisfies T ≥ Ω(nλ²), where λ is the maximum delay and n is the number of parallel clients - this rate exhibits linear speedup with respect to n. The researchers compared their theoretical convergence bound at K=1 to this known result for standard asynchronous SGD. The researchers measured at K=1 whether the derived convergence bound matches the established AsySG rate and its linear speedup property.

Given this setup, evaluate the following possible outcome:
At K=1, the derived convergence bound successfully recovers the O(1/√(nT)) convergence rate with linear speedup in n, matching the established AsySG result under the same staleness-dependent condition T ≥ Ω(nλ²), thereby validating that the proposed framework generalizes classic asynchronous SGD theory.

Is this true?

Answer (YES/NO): YES